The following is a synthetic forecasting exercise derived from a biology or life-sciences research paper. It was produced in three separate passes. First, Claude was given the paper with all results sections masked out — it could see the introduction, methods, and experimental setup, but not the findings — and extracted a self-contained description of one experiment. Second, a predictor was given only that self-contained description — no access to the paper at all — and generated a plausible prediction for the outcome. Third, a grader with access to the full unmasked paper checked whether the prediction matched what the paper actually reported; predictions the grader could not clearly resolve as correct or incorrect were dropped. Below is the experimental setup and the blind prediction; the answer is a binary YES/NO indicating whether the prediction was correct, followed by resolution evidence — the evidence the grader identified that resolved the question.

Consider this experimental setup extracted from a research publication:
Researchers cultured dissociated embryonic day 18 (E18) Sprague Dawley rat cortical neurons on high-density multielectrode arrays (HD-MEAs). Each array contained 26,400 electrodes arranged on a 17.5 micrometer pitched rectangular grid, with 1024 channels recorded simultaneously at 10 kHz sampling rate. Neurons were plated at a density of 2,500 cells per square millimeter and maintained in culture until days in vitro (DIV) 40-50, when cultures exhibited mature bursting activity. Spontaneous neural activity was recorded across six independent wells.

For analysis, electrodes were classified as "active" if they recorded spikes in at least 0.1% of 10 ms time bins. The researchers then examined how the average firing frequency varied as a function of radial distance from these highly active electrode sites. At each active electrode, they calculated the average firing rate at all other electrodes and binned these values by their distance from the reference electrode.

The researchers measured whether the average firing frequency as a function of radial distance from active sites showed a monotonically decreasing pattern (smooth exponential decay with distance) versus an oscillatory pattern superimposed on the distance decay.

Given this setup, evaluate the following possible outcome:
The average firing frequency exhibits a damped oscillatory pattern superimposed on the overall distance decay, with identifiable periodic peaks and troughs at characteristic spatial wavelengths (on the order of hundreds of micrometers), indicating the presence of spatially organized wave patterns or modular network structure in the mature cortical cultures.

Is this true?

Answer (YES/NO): YES